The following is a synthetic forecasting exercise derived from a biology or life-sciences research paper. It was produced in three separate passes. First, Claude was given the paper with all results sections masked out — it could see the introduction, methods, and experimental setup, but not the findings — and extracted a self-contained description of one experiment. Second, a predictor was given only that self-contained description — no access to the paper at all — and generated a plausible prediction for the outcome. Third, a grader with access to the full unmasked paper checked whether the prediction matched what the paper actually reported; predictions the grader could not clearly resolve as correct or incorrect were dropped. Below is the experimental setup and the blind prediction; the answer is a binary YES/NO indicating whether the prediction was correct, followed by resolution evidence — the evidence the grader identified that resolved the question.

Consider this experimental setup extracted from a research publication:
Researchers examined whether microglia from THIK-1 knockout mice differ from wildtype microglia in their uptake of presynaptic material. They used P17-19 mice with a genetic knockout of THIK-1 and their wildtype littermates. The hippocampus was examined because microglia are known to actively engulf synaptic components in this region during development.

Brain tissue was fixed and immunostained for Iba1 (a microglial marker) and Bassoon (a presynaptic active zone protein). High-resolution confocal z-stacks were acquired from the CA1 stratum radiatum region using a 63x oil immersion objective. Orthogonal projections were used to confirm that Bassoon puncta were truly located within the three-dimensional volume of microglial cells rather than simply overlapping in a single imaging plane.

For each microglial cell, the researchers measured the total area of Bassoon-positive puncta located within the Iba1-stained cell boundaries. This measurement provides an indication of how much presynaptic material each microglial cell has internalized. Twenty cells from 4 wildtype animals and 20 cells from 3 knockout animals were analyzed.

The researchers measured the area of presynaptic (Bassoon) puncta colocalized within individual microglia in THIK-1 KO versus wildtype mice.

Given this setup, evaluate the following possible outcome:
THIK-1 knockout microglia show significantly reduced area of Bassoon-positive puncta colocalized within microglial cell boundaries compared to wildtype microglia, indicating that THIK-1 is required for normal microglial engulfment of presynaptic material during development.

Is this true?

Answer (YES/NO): YES